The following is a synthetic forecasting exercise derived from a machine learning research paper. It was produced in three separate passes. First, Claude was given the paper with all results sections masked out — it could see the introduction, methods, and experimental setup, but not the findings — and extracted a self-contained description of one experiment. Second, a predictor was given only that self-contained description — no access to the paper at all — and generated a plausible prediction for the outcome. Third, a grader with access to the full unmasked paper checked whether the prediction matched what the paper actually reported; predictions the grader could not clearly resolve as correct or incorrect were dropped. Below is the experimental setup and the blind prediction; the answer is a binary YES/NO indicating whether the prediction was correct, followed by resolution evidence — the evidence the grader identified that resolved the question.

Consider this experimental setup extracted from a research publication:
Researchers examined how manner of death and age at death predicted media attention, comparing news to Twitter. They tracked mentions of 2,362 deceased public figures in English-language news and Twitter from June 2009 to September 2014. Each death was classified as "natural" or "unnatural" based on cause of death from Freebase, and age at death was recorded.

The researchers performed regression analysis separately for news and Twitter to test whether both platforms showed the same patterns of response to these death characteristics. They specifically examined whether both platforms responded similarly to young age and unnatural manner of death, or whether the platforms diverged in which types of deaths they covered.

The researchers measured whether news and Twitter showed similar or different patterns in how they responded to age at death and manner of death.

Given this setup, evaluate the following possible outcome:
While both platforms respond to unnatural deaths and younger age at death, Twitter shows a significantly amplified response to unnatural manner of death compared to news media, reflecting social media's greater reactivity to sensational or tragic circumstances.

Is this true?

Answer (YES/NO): NO